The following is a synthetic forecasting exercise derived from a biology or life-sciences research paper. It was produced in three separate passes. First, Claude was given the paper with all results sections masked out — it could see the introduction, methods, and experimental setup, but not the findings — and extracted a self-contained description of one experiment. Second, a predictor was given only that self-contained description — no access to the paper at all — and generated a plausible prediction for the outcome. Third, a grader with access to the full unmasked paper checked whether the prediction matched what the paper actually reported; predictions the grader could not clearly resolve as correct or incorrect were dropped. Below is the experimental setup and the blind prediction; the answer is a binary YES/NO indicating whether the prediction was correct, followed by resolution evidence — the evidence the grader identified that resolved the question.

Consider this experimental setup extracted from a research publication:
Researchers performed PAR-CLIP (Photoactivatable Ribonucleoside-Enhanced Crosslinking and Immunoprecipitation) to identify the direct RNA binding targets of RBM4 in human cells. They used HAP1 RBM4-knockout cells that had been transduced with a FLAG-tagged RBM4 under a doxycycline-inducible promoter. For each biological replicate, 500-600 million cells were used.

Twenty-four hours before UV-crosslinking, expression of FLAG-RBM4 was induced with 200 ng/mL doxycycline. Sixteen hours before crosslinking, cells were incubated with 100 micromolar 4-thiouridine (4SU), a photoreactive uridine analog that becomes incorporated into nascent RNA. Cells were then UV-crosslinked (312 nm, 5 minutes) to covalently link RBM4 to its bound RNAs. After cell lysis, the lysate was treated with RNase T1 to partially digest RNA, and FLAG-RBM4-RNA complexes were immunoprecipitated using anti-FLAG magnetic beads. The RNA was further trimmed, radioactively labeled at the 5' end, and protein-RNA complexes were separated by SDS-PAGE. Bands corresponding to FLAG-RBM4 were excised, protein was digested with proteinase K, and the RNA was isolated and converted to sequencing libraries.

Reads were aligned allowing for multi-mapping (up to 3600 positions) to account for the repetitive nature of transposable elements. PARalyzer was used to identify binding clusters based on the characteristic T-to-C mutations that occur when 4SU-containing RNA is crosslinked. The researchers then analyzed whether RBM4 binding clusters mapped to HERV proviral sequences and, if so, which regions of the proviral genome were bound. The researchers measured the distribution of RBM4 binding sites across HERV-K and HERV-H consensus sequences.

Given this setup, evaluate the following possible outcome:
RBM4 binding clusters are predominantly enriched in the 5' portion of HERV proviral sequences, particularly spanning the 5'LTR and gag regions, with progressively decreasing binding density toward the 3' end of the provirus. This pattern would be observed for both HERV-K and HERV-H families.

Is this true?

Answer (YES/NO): NO